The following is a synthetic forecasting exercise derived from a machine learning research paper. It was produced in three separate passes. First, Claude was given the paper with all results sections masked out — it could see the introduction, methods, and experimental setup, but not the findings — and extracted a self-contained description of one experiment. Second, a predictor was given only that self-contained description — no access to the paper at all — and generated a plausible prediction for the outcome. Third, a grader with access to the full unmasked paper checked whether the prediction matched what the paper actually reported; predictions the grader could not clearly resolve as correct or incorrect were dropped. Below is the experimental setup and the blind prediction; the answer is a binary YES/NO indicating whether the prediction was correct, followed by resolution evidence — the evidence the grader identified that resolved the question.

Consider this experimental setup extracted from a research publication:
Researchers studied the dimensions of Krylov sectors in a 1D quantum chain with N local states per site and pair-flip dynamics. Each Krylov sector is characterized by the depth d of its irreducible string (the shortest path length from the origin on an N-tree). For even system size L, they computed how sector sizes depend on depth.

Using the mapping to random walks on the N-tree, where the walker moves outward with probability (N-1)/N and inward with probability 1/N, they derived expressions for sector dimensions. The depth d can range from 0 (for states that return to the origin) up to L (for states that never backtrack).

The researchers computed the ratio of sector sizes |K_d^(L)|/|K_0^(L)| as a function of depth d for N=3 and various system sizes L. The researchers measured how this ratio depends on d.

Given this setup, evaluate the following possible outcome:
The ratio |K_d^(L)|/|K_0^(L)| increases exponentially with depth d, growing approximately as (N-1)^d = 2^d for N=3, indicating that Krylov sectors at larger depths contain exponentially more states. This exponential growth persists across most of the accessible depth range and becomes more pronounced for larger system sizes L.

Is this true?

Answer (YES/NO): NO